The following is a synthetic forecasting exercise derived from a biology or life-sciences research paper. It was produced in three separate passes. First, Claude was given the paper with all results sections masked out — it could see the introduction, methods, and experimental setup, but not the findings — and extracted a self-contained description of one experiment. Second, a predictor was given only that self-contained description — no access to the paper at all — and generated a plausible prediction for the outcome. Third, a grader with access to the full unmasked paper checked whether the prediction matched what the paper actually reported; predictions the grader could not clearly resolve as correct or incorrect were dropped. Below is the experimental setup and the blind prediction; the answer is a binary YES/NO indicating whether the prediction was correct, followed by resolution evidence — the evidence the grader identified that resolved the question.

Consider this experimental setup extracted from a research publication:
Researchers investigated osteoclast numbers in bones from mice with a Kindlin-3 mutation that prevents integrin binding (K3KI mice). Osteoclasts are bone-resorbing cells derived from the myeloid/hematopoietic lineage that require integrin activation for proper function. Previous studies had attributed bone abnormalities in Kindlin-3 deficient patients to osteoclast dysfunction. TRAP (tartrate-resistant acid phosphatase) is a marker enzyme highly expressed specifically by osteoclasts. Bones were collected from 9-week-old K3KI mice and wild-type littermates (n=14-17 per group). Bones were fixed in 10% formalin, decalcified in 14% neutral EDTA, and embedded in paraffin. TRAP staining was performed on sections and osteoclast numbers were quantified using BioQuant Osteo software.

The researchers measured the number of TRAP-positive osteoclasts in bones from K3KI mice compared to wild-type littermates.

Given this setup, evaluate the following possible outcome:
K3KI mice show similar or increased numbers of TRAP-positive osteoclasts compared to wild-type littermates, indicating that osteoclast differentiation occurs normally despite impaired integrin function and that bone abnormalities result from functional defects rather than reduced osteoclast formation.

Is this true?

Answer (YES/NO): YES